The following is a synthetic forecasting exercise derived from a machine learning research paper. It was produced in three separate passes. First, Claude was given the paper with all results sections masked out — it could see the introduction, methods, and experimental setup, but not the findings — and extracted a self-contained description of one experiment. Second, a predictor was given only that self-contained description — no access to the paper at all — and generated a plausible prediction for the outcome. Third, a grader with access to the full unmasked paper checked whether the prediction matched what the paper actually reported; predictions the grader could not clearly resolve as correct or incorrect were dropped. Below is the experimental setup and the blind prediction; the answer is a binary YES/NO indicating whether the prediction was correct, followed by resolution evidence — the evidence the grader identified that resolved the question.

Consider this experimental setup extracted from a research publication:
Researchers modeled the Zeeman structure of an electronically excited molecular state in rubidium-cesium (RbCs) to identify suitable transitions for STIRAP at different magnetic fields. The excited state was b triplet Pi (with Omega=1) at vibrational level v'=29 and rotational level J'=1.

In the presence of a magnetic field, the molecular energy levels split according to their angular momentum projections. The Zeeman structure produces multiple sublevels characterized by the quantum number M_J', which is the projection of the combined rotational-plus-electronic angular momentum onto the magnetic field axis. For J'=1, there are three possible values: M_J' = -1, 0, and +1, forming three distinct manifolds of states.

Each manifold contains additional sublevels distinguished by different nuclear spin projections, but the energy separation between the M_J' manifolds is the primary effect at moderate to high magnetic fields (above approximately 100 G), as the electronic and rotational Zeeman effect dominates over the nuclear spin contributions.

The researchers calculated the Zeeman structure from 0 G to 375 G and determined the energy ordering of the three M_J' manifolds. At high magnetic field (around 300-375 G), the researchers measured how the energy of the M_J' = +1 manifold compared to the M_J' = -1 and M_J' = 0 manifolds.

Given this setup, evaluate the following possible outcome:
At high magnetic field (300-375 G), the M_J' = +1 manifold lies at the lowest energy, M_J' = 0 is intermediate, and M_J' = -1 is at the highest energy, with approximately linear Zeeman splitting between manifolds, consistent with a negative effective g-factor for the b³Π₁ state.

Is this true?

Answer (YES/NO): NO